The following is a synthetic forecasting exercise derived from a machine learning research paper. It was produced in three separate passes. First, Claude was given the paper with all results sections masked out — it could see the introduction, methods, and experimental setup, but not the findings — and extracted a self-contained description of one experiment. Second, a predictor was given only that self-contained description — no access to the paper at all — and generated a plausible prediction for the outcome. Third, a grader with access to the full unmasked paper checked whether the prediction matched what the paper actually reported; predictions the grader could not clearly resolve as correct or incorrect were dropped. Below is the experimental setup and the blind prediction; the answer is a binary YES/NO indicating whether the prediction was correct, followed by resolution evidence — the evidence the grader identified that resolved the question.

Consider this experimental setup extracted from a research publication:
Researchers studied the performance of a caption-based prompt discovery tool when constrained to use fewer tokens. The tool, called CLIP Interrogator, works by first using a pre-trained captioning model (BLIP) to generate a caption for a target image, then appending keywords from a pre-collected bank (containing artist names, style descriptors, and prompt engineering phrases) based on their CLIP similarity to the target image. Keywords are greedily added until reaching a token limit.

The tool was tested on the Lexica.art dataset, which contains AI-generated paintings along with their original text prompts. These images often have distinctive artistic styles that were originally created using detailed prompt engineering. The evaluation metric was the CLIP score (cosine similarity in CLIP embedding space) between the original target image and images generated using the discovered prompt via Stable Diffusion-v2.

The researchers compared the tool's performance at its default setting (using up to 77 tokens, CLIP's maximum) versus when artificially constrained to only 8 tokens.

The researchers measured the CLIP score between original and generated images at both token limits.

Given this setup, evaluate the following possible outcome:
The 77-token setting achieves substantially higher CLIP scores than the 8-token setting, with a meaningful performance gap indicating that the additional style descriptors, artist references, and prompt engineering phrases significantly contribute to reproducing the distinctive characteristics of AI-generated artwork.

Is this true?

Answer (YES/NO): YES